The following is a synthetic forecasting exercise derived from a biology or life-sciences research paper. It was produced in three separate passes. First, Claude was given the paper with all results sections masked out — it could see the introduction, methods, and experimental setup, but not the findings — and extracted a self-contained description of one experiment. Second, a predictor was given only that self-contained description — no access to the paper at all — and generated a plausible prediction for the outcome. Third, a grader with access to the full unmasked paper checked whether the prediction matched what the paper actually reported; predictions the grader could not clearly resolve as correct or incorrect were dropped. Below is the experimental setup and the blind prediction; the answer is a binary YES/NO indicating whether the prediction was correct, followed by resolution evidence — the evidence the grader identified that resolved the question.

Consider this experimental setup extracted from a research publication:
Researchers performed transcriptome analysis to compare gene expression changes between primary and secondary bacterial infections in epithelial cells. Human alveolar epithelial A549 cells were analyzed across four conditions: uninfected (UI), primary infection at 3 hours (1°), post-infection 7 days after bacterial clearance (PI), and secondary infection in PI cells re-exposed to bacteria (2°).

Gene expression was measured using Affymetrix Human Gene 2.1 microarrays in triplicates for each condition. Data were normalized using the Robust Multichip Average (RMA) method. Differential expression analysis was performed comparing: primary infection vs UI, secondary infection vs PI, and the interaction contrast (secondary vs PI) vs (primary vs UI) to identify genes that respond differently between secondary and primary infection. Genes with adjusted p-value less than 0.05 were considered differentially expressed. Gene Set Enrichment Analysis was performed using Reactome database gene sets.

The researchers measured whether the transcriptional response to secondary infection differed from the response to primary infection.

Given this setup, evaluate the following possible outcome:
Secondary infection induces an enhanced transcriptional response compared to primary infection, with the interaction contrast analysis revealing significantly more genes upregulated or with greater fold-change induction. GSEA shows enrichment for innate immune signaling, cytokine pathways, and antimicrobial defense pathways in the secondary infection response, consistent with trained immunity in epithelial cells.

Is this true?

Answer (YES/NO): NO